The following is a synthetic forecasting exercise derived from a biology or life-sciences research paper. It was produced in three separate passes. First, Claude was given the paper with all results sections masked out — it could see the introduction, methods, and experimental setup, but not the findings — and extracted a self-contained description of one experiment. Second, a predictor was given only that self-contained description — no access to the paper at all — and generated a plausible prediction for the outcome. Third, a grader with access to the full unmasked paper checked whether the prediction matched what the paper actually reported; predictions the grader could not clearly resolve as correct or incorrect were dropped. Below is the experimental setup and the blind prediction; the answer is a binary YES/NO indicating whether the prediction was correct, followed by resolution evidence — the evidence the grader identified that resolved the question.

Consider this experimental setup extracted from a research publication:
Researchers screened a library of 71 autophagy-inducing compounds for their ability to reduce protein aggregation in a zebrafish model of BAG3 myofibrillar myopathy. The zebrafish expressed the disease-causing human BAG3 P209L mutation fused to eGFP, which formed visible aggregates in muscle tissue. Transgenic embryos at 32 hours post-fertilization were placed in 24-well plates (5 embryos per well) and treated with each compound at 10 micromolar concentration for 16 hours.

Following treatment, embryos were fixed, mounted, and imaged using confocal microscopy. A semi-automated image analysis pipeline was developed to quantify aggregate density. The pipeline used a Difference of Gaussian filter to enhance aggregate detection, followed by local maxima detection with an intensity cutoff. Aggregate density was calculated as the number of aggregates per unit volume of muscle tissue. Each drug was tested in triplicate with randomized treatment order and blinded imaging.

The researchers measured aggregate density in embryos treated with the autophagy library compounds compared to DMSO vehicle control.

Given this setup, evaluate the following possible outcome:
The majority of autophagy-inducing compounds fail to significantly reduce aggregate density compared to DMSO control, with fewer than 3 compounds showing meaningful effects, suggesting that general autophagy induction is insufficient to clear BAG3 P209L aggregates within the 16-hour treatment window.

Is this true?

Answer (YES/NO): NO